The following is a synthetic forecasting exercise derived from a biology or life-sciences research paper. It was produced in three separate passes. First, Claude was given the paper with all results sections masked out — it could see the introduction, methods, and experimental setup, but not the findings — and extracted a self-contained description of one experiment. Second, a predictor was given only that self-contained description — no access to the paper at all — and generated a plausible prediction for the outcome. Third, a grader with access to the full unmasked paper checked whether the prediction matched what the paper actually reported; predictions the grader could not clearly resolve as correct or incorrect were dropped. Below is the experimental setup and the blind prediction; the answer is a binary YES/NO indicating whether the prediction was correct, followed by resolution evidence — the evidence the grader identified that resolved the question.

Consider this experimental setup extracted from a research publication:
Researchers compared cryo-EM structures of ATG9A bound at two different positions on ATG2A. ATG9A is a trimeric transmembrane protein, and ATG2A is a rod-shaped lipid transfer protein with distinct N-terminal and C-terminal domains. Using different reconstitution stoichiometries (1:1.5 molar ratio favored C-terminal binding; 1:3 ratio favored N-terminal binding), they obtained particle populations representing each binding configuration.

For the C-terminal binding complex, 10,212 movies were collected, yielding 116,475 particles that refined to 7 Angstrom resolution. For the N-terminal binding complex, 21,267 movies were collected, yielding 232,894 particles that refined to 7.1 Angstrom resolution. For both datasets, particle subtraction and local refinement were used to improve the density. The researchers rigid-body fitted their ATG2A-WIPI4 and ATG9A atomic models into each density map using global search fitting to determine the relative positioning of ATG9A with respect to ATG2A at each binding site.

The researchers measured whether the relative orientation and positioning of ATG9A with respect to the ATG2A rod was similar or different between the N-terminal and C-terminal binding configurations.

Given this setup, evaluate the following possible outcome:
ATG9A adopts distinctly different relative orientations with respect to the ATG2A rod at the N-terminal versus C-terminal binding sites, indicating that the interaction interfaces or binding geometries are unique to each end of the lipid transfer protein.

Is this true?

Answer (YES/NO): NO